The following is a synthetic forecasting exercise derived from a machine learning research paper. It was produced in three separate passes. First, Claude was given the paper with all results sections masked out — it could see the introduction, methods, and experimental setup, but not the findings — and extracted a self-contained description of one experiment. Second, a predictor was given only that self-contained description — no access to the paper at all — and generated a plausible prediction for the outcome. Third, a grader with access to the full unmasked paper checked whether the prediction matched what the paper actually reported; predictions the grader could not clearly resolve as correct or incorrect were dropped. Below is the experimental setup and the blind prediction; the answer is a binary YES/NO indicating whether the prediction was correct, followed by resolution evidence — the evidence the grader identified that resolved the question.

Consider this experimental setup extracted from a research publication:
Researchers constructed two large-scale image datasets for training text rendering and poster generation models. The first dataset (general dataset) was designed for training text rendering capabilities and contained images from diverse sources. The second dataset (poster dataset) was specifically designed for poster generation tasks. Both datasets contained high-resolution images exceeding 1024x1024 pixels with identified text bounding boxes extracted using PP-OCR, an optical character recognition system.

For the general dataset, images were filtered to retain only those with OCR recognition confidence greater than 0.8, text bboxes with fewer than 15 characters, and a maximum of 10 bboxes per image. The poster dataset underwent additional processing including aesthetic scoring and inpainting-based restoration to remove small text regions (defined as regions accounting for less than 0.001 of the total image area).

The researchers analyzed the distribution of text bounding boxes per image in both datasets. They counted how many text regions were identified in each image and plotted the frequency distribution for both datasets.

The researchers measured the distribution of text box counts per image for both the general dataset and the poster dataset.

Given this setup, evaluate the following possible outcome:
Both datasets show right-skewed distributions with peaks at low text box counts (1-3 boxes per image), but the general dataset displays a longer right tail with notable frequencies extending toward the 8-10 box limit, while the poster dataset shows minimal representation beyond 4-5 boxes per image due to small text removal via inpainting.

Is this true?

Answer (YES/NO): NO